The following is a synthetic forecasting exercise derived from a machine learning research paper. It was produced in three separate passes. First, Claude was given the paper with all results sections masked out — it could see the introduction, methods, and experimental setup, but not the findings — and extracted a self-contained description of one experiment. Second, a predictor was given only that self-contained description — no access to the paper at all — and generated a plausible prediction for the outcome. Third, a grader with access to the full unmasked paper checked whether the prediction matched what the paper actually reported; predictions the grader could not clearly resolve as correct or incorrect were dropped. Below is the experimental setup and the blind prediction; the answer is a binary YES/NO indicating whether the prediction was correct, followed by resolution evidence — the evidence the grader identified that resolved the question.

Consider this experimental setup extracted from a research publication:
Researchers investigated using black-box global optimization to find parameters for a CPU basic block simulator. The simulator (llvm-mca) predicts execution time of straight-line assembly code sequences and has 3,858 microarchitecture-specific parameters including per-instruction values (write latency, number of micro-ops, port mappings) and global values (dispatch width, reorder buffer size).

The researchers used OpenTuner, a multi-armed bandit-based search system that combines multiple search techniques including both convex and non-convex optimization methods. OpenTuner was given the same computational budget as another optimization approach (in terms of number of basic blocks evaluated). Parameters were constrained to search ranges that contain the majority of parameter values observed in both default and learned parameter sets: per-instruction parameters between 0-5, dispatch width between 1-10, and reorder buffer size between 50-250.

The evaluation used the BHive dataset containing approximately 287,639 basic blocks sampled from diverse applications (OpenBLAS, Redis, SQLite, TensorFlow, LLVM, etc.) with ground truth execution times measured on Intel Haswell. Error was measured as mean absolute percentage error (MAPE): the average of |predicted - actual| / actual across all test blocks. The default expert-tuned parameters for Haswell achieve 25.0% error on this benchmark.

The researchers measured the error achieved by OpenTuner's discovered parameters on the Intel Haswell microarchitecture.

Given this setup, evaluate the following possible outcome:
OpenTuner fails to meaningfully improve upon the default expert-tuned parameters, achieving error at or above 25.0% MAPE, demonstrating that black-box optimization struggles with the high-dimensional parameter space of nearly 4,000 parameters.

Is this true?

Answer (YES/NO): YES